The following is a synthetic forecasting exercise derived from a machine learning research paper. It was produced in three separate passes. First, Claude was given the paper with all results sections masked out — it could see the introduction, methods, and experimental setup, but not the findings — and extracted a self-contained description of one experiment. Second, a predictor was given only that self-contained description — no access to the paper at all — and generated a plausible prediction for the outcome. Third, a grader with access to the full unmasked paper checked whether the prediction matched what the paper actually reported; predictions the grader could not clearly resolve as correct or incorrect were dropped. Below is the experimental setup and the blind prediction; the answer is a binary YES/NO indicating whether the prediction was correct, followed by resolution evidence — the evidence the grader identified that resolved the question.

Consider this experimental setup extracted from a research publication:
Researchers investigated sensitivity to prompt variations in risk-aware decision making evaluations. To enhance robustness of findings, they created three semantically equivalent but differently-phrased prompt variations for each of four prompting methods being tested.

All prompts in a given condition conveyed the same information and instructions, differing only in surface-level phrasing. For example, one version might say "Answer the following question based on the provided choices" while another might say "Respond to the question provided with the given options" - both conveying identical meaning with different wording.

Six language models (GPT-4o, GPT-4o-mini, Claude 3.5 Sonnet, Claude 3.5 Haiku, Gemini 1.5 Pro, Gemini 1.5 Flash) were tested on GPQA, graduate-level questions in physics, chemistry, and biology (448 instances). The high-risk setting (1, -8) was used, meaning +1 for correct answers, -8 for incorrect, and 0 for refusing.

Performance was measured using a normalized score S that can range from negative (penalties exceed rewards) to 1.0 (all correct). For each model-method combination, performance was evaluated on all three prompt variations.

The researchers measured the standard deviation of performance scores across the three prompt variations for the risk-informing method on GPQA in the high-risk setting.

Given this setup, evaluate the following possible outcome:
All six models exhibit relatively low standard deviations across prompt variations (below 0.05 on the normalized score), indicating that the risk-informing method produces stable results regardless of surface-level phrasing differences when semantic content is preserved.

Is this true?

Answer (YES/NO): NO